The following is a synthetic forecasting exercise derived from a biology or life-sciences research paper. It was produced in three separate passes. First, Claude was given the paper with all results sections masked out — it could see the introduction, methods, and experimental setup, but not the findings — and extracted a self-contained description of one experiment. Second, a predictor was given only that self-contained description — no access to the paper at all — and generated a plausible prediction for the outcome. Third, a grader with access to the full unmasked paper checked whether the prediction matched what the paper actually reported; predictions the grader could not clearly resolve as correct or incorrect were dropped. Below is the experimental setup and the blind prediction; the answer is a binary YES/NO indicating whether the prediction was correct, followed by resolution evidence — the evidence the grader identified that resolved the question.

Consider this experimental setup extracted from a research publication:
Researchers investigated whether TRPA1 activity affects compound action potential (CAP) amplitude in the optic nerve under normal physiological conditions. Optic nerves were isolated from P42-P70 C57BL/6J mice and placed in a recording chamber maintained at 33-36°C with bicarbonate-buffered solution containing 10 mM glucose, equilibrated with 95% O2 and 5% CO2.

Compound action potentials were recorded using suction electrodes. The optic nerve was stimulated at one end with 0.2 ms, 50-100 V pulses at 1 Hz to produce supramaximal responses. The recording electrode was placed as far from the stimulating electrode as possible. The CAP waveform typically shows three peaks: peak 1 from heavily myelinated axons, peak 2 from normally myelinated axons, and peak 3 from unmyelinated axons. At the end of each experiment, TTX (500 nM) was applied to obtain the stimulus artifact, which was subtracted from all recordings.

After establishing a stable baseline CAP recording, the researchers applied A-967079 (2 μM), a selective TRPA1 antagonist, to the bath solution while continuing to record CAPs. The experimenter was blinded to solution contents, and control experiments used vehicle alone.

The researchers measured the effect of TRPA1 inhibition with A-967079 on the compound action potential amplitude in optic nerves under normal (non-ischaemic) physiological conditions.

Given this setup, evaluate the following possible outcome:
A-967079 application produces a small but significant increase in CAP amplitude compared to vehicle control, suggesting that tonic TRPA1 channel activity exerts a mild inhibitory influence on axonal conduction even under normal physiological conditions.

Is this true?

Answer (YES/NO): YES